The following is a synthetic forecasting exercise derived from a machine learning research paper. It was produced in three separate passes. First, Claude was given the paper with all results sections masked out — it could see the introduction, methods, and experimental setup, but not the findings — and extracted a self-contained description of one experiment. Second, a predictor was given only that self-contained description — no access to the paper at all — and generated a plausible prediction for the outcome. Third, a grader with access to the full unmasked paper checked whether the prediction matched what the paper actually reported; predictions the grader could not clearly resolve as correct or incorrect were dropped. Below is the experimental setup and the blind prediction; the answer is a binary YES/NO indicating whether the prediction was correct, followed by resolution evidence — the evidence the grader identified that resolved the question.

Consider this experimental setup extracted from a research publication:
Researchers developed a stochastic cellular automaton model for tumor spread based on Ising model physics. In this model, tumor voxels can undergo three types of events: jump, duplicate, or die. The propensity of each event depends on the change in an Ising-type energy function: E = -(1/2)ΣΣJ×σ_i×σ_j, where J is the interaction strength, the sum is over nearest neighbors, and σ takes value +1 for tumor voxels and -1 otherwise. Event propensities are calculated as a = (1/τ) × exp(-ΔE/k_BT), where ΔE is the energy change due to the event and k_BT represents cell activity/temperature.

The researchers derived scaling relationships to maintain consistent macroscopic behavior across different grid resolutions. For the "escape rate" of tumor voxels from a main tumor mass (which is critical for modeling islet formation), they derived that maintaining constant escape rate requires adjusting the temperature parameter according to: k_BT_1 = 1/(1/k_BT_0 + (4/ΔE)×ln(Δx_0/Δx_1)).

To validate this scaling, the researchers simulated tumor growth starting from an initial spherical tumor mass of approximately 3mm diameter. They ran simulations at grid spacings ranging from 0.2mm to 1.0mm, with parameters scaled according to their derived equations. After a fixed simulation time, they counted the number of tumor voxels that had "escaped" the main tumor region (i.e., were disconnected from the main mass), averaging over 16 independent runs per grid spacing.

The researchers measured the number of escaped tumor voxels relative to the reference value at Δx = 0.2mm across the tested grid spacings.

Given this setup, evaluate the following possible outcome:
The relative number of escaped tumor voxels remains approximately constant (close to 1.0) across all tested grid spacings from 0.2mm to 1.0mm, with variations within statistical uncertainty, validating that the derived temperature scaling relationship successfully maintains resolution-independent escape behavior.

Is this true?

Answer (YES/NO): NO